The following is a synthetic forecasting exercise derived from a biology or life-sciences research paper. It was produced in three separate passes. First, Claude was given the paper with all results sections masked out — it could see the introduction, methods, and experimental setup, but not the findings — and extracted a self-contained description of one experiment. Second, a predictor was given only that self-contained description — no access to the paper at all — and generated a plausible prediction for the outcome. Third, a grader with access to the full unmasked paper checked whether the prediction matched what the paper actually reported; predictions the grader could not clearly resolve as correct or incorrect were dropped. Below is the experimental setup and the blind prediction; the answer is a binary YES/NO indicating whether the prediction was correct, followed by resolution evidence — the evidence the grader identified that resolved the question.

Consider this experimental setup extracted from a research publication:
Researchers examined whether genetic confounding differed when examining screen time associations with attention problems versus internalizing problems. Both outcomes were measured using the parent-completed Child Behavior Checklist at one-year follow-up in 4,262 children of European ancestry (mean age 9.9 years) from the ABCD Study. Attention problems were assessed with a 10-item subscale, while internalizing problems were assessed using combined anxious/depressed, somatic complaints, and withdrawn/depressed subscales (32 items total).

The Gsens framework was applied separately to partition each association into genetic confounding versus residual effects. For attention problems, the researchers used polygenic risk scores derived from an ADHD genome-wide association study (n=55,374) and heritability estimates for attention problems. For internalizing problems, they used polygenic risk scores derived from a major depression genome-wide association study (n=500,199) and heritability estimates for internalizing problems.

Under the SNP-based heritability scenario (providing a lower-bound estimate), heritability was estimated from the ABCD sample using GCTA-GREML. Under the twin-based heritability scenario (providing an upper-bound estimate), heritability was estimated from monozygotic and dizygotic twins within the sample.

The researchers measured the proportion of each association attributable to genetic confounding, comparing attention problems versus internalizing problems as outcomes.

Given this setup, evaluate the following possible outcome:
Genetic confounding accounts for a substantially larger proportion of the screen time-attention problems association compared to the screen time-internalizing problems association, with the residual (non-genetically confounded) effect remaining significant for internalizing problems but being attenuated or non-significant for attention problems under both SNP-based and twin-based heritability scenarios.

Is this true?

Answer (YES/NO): NO